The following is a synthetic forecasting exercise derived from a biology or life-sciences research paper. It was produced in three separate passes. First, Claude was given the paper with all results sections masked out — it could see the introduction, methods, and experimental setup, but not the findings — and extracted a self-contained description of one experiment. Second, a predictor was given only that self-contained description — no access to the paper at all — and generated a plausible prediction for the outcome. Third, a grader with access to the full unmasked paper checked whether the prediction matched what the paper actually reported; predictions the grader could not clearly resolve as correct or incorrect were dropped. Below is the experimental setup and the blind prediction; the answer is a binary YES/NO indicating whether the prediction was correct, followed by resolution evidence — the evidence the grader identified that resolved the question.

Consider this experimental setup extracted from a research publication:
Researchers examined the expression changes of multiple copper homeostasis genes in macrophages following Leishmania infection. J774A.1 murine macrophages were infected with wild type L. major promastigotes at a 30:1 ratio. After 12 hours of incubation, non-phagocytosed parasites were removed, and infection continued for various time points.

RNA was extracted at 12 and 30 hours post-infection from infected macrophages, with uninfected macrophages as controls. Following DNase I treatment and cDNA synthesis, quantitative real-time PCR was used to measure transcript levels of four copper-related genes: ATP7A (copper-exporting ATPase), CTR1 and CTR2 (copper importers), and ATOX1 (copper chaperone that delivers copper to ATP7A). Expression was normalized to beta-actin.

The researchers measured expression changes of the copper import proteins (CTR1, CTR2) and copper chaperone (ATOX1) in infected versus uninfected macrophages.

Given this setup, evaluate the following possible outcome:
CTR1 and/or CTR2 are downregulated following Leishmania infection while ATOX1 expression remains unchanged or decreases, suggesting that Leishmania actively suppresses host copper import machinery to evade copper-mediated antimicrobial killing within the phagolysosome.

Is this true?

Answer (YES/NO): NO